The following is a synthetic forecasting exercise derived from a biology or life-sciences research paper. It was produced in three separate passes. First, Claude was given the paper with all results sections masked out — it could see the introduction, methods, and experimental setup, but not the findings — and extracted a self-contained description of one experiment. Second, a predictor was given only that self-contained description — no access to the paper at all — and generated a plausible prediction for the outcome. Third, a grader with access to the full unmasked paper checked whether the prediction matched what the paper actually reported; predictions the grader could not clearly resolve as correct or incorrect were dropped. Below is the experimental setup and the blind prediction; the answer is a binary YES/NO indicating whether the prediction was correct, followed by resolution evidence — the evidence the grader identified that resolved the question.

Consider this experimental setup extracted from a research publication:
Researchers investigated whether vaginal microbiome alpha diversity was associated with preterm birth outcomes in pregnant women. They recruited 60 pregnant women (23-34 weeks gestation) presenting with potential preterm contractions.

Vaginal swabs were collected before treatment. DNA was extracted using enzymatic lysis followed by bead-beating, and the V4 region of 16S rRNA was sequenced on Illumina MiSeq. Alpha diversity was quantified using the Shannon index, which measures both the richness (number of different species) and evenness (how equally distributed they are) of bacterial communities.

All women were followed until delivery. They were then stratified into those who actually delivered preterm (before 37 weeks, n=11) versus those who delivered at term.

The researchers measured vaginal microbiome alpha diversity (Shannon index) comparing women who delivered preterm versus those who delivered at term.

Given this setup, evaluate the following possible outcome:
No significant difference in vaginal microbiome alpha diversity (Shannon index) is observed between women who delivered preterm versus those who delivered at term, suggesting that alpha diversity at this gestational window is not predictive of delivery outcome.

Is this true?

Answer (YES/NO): YES